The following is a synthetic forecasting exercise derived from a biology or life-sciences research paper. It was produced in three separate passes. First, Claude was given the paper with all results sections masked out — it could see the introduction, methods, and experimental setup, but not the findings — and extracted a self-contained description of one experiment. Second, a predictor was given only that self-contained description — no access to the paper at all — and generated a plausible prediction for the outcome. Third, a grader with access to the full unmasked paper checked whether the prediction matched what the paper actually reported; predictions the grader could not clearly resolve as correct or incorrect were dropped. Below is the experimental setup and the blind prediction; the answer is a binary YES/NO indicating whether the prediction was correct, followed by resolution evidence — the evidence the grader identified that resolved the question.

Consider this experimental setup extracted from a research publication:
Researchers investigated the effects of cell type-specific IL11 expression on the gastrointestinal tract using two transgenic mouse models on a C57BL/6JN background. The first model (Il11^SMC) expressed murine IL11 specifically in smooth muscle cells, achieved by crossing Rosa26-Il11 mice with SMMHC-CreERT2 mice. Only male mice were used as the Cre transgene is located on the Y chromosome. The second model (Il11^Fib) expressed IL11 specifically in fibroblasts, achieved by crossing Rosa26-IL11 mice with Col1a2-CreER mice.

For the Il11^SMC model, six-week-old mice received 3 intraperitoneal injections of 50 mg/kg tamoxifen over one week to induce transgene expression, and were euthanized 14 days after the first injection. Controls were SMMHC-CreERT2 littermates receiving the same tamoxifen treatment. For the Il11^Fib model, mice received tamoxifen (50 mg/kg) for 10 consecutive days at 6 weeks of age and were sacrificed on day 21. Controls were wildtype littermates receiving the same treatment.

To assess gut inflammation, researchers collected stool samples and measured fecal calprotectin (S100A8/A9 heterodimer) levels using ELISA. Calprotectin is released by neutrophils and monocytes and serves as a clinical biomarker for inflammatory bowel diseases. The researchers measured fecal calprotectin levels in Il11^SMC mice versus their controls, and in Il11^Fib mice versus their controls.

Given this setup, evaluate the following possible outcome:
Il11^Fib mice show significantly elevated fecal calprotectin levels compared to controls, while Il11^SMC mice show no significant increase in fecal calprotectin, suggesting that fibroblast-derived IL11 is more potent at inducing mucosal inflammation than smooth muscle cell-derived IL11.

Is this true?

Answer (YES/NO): NO